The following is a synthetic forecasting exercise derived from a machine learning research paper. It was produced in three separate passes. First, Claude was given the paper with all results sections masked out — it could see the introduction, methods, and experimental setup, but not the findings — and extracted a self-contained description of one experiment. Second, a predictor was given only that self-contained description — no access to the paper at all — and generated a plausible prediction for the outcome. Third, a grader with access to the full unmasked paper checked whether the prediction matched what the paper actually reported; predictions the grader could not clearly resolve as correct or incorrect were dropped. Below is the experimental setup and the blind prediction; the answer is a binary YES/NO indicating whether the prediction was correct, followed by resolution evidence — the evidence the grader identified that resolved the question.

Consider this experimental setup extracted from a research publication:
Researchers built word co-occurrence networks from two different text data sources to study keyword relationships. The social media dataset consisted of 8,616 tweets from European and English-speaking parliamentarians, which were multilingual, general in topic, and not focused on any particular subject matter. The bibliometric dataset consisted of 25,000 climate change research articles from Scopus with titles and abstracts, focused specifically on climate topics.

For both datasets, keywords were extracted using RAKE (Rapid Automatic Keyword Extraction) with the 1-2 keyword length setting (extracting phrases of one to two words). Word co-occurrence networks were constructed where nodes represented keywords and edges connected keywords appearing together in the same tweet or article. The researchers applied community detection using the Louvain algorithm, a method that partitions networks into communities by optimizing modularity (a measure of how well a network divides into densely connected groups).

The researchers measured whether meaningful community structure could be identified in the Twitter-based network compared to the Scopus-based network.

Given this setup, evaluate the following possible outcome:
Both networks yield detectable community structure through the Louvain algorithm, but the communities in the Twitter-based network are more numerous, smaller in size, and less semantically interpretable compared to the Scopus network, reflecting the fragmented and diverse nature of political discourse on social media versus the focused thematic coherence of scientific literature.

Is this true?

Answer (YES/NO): NO